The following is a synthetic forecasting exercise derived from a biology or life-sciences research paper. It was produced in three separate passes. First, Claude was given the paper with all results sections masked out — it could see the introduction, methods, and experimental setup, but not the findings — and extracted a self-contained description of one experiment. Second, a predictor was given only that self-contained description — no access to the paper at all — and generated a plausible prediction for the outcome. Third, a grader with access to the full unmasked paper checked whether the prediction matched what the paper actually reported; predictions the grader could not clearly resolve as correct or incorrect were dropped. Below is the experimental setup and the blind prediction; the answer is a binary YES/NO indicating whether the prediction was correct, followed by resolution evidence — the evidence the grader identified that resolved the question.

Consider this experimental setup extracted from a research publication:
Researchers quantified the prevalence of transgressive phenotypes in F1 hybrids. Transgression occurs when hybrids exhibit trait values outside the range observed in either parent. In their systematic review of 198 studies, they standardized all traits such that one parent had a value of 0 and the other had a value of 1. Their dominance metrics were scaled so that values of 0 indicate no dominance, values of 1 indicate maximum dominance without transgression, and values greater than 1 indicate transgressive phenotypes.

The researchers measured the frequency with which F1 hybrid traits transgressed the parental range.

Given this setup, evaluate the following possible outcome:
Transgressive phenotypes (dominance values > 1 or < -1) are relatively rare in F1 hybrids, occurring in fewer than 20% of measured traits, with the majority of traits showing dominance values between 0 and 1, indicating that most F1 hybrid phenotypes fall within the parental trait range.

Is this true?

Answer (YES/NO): NO